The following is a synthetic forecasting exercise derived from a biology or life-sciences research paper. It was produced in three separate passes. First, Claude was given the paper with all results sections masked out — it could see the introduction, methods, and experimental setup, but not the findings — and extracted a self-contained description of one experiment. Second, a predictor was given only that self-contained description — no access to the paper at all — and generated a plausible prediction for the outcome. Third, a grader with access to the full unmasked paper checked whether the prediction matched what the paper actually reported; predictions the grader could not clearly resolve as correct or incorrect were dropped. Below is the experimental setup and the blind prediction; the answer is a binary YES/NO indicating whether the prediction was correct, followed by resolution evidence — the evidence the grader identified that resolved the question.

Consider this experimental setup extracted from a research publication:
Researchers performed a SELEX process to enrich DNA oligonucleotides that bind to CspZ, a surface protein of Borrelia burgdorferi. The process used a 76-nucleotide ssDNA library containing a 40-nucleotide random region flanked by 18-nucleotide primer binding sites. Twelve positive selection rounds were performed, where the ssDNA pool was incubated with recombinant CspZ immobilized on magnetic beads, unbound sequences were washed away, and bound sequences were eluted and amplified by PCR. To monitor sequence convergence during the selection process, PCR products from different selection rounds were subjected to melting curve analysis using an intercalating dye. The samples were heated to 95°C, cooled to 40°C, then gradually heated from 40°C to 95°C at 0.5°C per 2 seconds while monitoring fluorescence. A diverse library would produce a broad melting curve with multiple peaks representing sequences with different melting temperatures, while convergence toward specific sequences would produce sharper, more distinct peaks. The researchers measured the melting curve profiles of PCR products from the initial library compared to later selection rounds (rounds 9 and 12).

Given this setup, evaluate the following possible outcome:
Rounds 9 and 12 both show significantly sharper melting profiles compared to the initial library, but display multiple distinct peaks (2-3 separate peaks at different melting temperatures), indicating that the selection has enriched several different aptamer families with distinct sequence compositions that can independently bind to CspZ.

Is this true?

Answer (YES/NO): NO